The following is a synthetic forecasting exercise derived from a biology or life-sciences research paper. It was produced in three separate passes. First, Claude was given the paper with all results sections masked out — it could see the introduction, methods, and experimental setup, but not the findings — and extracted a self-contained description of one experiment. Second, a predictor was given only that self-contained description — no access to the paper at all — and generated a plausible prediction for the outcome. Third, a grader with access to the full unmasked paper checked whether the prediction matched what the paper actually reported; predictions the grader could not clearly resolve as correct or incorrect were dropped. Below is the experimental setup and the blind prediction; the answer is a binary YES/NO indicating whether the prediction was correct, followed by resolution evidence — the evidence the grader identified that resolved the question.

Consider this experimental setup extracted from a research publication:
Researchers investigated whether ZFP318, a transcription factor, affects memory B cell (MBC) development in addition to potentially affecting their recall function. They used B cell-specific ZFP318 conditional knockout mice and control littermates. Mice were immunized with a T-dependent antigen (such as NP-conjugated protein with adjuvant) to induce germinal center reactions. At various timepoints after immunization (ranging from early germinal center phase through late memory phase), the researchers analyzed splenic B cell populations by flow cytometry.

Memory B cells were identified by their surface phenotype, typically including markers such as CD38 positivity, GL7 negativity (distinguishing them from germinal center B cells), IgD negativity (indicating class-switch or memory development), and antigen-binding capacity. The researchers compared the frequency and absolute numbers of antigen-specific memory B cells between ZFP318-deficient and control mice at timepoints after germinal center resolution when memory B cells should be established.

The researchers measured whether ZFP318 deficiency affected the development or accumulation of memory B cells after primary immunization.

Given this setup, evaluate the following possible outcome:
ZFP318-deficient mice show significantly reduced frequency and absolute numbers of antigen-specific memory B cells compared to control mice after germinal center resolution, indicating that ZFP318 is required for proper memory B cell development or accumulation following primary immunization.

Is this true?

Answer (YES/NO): NO